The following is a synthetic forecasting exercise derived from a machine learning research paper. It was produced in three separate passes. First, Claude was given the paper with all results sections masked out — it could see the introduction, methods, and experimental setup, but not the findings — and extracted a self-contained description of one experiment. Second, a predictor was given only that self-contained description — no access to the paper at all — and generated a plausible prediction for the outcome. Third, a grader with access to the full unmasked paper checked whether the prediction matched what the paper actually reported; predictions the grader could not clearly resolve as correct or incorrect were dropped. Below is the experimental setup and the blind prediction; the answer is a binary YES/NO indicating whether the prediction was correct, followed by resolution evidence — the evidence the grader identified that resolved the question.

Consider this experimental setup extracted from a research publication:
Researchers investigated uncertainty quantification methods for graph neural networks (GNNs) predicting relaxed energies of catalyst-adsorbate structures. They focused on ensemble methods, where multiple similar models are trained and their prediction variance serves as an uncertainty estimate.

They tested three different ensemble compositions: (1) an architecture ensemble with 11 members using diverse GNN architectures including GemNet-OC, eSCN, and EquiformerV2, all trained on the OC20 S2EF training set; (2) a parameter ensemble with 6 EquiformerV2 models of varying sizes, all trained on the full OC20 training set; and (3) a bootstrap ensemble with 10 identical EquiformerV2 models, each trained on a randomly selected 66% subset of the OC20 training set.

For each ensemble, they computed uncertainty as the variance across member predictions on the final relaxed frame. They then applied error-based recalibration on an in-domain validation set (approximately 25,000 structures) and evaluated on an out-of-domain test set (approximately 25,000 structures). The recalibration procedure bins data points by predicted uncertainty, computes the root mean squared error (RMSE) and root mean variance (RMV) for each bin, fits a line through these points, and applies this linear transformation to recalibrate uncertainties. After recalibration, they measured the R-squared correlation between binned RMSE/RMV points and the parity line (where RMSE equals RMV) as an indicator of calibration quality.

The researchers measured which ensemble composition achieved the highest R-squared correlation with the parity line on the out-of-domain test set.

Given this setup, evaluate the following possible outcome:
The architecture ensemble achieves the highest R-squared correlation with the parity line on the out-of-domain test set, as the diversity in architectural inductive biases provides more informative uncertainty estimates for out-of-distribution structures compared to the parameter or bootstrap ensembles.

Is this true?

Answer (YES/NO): YES